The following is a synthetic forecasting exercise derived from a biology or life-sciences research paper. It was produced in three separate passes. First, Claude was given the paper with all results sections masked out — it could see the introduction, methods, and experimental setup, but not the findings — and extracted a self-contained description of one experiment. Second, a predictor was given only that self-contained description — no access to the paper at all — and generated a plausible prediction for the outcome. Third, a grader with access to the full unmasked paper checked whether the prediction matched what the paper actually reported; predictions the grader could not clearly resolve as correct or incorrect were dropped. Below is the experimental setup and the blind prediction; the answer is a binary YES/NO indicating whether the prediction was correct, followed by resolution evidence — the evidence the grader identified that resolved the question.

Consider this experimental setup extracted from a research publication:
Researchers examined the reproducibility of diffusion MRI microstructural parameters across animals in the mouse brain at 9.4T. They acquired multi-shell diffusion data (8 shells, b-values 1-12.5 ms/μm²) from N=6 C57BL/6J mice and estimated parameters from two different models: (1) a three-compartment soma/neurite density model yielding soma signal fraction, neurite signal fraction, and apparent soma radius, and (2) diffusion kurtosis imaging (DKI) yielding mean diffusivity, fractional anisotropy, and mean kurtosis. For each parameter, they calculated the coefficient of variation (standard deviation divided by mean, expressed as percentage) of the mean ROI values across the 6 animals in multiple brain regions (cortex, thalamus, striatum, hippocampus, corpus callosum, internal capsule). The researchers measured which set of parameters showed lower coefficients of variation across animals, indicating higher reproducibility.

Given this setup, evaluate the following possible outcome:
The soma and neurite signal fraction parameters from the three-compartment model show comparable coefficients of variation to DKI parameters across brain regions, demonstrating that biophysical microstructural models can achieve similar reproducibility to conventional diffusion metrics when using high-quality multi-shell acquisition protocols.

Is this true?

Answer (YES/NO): YES